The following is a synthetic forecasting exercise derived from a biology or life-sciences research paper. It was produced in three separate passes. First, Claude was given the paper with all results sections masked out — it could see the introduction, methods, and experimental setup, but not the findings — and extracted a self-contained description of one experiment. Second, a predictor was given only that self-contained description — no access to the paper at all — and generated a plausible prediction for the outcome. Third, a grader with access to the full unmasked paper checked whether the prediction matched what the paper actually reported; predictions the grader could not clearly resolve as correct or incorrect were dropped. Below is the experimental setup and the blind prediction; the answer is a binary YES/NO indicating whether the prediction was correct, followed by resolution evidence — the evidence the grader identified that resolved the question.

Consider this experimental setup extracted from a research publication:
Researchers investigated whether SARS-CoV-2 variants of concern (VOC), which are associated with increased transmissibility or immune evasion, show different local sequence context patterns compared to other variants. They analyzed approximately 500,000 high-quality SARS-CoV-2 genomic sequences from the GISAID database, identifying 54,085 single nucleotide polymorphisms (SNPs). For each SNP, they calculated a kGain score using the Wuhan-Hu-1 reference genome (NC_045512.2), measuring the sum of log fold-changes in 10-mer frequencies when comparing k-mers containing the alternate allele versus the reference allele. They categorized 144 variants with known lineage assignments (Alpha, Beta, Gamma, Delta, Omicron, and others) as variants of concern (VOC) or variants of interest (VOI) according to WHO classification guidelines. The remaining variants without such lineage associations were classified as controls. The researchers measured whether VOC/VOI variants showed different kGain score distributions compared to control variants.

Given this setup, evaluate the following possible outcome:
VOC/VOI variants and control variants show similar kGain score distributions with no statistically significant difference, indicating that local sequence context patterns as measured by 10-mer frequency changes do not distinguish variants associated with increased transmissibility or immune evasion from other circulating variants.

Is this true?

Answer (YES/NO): NO